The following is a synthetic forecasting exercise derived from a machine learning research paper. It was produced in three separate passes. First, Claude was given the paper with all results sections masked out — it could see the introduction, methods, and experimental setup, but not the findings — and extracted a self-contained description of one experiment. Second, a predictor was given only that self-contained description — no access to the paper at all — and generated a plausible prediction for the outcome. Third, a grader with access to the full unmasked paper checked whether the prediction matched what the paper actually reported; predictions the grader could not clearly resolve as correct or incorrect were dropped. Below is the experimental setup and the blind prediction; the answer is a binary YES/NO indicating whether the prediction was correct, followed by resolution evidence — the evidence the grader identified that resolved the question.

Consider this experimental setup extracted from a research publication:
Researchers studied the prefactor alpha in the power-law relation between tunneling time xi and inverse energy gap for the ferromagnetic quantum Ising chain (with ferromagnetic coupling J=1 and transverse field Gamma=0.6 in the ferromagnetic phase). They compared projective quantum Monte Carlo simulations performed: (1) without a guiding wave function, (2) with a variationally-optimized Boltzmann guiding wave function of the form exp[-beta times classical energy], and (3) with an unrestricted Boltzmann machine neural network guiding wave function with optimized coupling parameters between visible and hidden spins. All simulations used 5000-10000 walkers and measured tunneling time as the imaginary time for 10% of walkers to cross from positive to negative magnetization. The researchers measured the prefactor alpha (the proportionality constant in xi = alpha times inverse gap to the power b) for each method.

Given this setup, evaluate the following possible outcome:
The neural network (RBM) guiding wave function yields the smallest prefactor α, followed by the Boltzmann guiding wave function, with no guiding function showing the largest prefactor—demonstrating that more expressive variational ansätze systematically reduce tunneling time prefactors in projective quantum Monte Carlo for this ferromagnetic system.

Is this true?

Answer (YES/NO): NO